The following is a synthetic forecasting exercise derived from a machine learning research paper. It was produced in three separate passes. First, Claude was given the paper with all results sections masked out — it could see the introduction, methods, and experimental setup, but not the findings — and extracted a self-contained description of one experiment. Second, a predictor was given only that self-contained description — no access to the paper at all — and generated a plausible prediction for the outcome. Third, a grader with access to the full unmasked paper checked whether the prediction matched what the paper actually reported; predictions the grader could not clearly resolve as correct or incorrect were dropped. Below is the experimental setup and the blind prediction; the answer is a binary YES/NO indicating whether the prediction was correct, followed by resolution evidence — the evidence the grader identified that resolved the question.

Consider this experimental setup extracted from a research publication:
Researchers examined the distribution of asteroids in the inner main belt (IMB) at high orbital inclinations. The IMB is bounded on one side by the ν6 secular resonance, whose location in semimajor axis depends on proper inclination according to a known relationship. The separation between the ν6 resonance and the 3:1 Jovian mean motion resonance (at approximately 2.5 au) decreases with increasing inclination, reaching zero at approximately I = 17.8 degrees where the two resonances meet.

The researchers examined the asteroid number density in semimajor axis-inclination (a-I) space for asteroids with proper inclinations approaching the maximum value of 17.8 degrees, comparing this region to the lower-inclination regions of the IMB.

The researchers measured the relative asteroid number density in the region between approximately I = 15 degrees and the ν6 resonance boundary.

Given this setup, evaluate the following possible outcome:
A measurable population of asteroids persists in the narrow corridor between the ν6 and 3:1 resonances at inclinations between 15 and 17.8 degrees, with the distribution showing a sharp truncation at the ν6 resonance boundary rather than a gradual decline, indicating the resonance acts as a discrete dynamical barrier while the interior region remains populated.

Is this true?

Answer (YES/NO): NO